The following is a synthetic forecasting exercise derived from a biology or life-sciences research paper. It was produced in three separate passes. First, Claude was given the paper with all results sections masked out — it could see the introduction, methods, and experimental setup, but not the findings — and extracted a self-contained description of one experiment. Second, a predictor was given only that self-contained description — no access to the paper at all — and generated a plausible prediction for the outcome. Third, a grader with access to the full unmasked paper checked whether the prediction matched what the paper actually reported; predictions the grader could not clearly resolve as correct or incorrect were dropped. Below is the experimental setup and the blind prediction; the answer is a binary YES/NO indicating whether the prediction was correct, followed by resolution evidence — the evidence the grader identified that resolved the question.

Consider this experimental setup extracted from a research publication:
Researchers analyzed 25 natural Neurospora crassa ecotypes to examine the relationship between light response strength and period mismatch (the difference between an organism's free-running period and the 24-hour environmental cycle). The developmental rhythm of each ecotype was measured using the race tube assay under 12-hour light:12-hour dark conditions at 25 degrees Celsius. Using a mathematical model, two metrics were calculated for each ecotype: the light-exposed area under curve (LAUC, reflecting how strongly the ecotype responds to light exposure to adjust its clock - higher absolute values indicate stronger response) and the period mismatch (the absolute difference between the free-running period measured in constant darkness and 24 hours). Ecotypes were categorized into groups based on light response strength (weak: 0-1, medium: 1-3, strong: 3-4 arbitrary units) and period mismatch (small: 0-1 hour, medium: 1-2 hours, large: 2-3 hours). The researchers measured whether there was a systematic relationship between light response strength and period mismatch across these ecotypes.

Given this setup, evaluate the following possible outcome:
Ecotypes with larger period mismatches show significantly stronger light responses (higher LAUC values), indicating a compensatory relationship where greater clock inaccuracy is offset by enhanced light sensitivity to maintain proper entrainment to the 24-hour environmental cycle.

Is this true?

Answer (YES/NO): NO